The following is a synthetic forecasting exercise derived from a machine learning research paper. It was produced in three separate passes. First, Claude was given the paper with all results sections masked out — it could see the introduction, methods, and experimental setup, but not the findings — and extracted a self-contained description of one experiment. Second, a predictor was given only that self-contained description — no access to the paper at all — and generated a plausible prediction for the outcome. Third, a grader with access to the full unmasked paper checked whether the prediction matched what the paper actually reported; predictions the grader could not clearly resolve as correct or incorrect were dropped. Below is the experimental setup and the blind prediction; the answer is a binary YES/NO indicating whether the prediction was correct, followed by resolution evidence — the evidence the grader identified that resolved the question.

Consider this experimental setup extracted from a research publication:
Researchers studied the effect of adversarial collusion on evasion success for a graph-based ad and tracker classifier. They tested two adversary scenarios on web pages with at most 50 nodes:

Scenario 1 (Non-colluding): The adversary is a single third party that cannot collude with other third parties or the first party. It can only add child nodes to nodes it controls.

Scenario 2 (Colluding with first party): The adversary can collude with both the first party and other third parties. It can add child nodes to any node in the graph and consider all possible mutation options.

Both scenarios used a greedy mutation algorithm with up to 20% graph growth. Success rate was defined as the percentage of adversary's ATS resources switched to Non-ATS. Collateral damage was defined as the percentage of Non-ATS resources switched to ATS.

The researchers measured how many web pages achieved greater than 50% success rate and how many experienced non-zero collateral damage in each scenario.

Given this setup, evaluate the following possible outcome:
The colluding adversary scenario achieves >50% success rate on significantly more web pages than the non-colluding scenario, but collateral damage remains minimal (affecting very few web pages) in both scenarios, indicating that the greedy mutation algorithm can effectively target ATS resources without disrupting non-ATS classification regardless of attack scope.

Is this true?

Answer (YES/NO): NO